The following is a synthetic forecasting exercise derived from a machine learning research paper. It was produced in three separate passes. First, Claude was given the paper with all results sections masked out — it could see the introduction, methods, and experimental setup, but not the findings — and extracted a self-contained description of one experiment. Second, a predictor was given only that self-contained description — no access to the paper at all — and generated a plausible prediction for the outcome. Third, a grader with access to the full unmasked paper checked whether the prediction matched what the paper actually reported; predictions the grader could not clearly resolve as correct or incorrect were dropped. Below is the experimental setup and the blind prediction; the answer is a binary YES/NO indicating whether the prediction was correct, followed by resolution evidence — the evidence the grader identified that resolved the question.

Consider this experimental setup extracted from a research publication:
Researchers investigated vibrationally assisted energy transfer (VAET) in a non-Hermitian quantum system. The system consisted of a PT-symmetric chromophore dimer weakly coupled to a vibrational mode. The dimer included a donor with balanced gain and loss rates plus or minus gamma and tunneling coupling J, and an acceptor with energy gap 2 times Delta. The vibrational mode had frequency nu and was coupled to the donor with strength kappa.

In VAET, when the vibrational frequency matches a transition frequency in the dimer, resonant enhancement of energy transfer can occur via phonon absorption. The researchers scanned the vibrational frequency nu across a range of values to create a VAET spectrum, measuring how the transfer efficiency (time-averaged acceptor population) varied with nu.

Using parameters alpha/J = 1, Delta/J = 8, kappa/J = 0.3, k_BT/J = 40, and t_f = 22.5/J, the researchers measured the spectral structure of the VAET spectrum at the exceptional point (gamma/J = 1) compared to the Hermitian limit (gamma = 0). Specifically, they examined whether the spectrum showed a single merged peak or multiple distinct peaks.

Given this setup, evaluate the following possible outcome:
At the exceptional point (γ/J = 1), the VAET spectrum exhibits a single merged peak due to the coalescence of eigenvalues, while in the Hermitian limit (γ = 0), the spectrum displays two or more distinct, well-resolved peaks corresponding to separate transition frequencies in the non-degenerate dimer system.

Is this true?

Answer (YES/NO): YES